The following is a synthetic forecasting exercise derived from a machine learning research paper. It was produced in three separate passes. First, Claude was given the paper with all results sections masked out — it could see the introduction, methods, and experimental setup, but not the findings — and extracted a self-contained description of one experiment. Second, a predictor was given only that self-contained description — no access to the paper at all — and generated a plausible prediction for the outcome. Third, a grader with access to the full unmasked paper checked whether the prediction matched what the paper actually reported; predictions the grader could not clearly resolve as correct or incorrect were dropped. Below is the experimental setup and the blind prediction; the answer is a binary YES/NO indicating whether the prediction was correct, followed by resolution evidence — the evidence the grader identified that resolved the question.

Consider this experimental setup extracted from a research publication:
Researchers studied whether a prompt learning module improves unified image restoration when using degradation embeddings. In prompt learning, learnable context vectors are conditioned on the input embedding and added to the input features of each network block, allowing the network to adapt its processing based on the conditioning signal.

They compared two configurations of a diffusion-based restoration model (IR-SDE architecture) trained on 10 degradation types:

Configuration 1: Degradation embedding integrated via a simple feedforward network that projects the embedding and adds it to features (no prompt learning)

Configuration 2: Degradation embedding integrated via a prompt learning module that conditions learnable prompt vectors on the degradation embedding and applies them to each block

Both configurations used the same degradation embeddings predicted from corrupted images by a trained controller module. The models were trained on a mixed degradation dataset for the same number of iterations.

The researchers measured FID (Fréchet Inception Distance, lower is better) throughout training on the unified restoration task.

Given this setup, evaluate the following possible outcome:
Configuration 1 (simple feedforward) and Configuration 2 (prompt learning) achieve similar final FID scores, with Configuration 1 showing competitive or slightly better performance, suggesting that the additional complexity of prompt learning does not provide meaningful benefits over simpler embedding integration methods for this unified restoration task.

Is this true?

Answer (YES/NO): NO